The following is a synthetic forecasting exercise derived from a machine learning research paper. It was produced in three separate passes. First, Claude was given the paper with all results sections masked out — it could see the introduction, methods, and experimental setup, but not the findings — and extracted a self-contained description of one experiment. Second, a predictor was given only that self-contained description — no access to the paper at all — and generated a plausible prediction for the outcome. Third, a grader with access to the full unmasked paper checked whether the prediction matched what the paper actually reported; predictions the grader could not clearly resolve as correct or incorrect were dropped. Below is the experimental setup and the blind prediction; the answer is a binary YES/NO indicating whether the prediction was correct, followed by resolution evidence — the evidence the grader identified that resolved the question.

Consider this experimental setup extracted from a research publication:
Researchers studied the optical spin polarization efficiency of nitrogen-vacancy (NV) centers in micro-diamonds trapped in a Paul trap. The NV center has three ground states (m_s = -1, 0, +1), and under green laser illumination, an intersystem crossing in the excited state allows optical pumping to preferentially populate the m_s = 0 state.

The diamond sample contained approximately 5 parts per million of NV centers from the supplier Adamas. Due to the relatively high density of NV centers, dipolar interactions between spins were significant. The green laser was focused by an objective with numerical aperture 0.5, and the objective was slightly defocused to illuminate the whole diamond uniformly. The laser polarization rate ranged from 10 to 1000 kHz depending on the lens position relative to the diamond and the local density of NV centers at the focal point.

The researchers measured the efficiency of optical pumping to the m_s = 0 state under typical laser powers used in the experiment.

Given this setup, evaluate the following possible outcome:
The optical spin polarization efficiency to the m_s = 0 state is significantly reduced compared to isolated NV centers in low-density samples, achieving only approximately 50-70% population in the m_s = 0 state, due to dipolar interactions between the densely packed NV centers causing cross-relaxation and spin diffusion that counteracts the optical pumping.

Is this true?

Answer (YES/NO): YES